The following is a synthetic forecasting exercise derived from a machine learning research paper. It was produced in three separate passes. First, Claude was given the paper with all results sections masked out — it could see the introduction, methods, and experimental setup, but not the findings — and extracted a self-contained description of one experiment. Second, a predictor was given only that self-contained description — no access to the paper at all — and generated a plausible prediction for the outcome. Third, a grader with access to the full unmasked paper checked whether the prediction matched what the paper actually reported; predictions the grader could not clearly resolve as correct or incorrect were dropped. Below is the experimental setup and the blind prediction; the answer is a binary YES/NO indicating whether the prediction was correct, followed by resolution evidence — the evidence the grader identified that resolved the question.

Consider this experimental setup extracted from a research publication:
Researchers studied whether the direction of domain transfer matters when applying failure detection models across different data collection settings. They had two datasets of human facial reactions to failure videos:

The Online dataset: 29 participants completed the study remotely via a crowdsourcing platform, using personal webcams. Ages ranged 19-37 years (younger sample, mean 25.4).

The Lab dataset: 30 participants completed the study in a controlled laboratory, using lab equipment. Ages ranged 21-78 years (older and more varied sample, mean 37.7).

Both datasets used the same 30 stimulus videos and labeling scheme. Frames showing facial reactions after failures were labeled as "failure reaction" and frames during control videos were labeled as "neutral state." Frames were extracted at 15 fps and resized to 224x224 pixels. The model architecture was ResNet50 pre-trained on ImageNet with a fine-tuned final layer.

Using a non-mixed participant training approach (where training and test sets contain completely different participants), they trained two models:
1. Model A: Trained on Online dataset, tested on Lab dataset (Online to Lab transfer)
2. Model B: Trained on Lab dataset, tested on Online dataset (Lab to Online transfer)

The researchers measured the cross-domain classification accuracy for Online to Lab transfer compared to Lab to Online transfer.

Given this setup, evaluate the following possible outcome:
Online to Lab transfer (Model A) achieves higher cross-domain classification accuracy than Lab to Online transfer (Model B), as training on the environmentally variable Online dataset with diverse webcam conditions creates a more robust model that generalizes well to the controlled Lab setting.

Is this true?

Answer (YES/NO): NO